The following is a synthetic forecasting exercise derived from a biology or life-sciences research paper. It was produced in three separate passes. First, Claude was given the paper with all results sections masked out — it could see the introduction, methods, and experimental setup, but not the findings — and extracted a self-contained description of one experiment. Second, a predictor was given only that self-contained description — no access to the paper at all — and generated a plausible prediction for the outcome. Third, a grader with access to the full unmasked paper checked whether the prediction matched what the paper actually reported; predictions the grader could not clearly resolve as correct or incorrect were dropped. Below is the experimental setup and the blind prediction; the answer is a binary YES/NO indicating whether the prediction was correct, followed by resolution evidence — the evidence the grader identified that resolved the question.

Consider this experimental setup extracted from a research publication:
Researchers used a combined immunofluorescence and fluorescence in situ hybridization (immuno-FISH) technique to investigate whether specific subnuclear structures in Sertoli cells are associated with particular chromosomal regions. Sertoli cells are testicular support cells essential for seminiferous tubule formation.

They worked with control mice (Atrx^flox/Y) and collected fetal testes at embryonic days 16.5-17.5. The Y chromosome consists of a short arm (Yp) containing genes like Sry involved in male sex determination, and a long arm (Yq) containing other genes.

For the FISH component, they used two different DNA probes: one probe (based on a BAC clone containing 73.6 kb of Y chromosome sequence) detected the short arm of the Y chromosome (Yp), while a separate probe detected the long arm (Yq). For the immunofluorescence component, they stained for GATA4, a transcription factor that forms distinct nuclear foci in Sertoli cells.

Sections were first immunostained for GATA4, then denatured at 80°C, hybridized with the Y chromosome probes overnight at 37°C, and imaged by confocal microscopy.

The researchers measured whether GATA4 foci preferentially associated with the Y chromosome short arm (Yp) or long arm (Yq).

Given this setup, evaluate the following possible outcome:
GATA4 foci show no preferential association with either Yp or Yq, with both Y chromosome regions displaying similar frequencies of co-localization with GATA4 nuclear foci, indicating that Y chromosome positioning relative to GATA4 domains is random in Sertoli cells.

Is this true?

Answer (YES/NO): NO